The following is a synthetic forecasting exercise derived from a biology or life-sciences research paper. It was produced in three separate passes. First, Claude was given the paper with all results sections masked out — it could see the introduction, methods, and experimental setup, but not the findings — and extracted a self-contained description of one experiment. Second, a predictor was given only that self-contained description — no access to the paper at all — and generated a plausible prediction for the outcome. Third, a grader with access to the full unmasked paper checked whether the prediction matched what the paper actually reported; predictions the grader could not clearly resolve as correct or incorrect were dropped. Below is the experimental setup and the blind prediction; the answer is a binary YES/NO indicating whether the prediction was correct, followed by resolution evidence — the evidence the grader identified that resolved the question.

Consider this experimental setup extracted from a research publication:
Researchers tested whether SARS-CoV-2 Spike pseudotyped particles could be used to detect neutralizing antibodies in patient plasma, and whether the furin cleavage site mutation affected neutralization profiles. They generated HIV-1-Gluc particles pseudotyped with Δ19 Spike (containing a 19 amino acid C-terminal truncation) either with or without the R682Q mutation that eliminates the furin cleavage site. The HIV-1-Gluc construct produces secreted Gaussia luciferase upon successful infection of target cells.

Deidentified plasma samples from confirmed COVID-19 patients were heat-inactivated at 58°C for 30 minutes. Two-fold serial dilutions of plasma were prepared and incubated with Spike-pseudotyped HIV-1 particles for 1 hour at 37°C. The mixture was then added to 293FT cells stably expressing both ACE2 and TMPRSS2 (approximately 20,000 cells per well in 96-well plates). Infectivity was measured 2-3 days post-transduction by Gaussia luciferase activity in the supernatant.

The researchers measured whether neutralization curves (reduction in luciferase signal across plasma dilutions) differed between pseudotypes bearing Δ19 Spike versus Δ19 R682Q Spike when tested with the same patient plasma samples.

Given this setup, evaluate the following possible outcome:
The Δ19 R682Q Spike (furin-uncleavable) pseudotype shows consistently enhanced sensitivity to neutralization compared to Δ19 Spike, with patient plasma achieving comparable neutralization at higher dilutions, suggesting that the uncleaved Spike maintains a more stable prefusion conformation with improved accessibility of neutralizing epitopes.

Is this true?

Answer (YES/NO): NO